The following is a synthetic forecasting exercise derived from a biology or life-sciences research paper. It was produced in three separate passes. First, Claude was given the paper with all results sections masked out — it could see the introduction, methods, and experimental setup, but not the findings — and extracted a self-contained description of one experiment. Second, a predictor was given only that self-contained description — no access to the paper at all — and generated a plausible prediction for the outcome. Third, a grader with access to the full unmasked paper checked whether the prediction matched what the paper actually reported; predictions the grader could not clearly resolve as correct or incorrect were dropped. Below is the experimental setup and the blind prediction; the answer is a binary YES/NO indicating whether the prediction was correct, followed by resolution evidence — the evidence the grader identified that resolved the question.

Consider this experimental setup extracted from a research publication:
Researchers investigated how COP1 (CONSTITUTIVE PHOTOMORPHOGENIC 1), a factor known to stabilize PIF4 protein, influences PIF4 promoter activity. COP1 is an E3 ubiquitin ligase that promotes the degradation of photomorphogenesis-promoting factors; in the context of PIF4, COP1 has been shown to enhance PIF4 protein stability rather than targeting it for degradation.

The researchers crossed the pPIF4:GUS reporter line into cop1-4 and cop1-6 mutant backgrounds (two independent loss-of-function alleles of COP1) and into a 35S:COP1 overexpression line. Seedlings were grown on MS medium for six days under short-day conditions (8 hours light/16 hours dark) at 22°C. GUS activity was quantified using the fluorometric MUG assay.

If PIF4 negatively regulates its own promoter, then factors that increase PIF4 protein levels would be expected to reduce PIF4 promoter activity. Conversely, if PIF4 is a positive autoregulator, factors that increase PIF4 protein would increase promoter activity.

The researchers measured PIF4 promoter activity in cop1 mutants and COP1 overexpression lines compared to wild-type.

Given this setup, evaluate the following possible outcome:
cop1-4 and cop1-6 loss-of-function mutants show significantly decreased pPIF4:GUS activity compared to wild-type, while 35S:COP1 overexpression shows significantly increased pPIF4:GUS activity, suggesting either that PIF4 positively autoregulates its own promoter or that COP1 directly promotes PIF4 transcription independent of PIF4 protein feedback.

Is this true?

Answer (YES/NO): NO